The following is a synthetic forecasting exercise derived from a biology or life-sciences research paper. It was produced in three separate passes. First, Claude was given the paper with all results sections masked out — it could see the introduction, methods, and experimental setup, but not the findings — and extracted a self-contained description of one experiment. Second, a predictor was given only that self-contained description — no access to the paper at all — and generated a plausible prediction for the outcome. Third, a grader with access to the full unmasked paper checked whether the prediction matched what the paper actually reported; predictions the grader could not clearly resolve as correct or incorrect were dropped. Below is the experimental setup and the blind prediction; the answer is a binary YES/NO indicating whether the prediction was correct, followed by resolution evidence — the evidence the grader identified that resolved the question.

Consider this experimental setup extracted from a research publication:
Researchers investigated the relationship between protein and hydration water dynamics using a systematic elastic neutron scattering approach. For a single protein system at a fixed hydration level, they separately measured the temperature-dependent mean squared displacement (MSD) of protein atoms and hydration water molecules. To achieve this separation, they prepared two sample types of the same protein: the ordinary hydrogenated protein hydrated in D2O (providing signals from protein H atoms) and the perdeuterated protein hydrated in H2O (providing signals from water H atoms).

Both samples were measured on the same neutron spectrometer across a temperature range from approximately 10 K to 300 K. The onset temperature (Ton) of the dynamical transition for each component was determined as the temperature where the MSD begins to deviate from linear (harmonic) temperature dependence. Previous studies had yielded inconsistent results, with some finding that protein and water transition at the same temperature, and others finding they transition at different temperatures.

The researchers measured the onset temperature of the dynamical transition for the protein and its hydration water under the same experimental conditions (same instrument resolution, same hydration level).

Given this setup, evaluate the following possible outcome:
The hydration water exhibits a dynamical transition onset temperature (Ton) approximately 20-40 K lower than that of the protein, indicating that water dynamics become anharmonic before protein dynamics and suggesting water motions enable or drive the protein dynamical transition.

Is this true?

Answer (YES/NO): NO